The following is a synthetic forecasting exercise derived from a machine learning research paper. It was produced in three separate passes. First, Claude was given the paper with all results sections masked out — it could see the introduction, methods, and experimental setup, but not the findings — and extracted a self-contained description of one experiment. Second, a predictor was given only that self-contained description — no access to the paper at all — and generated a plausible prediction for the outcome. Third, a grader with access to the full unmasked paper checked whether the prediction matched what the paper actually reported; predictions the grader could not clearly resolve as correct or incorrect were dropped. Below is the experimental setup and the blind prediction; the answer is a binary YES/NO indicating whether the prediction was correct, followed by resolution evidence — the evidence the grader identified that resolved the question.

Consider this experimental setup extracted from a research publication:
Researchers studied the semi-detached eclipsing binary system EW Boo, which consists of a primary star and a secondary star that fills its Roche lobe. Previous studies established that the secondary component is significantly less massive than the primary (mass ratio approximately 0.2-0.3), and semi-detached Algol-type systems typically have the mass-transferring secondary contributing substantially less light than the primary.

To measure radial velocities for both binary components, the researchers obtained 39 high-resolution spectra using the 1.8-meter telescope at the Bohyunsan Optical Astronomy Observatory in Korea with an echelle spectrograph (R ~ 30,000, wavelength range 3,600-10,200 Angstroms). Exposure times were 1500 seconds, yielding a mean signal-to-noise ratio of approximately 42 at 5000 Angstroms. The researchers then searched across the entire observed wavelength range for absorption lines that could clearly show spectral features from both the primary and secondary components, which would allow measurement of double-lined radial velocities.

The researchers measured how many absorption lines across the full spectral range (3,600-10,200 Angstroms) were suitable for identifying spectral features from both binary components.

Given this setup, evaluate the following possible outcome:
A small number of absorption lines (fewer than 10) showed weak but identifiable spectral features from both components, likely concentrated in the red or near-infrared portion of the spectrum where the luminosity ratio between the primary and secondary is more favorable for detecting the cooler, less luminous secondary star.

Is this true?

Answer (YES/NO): NO